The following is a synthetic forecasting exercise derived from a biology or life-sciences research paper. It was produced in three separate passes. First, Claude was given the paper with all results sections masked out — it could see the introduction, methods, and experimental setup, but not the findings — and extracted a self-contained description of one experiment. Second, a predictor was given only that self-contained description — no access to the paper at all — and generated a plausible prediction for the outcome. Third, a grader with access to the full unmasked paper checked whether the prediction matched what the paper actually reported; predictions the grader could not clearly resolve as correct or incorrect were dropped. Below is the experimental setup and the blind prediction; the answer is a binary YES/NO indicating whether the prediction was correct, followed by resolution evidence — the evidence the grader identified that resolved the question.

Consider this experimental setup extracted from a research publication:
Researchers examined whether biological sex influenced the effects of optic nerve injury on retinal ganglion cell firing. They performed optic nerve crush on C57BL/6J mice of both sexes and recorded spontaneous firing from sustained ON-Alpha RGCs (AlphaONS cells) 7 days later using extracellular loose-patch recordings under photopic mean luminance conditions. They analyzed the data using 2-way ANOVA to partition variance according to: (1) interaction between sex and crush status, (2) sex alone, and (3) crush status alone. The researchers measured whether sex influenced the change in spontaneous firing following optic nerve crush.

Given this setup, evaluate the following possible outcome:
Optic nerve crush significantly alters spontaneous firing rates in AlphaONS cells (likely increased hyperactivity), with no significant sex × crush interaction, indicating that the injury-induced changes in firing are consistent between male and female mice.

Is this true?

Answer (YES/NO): NO